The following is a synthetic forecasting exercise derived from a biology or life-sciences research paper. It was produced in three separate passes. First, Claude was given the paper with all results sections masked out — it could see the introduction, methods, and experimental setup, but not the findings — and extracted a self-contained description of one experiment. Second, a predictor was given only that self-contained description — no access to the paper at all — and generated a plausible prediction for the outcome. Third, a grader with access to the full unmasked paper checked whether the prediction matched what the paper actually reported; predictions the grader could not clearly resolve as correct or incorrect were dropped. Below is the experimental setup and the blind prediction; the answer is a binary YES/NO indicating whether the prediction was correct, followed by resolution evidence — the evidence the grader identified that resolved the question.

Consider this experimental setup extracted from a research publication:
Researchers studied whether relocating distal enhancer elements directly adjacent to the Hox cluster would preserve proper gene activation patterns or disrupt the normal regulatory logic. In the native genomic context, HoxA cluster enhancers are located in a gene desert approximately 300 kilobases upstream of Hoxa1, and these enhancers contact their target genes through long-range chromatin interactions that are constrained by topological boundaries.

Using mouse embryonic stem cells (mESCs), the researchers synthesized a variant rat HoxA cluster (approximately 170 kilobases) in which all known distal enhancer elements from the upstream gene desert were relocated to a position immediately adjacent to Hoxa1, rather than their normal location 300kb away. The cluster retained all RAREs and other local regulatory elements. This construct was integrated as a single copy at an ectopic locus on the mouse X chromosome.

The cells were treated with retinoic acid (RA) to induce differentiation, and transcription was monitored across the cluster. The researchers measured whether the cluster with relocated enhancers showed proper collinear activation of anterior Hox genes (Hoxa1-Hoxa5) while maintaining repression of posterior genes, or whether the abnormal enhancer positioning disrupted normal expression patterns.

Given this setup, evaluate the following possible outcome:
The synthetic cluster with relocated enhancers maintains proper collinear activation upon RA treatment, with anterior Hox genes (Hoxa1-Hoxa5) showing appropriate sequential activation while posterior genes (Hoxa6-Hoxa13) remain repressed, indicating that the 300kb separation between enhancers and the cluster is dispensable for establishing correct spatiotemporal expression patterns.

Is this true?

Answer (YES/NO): YES